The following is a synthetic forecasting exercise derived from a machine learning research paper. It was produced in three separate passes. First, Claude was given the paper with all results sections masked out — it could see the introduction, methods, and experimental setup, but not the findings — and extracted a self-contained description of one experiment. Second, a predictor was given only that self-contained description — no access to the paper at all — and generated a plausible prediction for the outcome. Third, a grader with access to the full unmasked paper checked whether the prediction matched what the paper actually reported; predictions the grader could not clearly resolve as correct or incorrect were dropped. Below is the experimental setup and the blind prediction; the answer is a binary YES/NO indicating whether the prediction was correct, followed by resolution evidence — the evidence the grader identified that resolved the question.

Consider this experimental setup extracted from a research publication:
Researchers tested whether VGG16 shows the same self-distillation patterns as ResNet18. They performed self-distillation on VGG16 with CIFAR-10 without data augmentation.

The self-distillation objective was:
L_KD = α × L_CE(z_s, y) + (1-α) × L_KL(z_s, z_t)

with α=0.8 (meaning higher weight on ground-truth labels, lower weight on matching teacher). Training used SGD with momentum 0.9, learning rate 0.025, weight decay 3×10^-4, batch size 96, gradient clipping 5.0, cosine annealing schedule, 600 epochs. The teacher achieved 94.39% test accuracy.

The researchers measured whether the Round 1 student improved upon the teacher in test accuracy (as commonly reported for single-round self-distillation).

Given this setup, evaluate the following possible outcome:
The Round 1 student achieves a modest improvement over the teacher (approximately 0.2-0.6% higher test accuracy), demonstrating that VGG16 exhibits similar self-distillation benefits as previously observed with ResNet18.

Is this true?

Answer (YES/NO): NO